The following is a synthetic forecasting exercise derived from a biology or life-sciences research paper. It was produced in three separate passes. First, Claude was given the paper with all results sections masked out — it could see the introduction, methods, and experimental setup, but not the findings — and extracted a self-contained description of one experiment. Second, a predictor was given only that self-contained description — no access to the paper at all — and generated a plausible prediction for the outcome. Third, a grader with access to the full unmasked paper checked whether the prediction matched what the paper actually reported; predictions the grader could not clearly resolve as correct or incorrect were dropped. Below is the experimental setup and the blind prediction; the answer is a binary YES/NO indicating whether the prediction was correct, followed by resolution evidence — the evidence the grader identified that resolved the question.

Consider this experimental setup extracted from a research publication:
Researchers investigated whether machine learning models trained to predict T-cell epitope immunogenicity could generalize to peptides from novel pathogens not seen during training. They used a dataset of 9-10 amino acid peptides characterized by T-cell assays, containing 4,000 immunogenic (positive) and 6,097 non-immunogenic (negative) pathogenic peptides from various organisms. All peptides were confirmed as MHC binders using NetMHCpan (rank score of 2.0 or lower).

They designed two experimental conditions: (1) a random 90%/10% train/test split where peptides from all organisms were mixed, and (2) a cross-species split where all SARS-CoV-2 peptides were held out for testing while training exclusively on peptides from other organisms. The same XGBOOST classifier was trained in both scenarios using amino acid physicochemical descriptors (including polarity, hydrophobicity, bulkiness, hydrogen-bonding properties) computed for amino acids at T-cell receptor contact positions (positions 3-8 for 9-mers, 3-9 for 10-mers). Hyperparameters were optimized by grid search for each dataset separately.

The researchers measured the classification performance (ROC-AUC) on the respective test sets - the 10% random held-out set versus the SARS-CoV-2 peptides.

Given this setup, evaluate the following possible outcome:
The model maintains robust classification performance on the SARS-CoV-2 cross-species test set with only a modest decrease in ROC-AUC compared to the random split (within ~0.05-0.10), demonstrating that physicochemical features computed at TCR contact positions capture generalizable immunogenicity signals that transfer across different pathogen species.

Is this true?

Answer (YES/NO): NO